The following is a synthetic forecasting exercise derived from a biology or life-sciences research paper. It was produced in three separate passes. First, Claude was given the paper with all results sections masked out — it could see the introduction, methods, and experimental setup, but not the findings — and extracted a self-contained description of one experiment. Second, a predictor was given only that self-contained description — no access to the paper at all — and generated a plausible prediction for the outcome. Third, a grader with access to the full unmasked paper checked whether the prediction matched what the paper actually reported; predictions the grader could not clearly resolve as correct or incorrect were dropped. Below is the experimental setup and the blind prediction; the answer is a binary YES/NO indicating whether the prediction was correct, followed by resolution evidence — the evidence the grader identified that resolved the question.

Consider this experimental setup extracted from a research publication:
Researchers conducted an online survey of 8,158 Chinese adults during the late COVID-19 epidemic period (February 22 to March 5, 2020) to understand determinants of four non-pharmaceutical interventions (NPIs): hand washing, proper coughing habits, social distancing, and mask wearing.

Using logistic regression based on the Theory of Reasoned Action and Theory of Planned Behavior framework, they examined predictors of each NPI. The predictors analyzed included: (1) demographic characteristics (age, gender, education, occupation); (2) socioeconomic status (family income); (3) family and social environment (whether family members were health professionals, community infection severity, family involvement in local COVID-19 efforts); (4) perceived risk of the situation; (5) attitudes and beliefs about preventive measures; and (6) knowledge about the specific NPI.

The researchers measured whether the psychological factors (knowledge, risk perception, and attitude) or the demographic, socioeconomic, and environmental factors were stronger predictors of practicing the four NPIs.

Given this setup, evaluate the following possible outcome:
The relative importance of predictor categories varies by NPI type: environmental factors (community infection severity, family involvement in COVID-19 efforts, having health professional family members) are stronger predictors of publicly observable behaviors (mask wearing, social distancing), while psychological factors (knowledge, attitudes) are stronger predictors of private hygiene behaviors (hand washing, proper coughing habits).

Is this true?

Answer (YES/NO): NO